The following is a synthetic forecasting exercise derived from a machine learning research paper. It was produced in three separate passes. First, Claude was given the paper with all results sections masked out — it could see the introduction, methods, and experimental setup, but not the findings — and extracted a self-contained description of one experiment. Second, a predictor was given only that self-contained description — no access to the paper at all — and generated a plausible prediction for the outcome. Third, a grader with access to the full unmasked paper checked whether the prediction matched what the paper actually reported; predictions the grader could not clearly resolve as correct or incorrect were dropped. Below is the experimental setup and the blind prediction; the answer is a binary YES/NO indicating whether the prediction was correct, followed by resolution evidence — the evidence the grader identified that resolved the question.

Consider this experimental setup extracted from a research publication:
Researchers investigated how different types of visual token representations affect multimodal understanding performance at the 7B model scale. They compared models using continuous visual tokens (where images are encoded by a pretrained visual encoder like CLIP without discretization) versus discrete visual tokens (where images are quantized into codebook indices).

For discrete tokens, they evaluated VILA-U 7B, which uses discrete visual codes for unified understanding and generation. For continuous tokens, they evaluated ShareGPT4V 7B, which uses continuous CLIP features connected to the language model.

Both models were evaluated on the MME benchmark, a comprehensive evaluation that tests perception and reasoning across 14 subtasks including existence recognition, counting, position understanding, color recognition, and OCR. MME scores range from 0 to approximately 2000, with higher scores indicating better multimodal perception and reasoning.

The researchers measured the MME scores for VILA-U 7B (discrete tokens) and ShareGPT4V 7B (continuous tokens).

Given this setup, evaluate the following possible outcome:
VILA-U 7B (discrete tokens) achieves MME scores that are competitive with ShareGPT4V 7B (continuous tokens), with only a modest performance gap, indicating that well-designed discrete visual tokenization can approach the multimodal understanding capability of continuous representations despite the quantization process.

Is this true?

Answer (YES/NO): NO